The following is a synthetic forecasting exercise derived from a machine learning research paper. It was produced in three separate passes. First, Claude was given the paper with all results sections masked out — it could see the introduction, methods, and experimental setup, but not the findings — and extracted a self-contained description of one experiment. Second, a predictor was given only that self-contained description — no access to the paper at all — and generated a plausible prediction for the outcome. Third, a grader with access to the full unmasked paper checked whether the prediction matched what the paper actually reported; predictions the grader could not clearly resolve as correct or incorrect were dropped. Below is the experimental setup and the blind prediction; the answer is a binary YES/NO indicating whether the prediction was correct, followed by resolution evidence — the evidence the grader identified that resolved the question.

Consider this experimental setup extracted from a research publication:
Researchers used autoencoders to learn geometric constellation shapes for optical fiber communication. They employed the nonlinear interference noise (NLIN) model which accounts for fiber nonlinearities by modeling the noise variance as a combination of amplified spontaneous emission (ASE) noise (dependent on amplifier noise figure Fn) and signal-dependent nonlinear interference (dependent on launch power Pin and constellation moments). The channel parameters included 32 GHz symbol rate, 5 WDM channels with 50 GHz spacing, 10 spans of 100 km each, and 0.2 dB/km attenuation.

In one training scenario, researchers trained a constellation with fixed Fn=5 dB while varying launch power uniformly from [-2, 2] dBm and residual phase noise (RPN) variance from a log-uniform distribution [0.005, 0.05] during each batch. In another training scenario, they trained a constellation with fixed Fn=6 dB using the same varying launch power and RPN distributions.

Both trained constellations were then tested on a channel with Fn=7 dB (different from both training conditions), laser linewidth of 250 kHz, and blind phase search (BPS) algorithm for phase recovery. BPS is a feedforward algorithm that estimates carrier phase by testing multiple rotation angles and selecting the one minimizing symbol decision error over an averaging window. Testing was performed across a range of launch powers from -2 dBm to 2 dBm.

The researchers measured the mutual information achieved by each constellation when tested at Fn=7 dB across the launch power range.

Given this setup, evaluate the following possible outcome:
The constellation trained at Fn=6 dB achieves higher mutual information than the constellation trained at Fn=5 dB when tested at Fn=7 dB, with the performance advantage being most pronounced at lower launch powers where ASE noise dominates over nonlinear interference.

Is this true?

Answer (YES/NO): NO